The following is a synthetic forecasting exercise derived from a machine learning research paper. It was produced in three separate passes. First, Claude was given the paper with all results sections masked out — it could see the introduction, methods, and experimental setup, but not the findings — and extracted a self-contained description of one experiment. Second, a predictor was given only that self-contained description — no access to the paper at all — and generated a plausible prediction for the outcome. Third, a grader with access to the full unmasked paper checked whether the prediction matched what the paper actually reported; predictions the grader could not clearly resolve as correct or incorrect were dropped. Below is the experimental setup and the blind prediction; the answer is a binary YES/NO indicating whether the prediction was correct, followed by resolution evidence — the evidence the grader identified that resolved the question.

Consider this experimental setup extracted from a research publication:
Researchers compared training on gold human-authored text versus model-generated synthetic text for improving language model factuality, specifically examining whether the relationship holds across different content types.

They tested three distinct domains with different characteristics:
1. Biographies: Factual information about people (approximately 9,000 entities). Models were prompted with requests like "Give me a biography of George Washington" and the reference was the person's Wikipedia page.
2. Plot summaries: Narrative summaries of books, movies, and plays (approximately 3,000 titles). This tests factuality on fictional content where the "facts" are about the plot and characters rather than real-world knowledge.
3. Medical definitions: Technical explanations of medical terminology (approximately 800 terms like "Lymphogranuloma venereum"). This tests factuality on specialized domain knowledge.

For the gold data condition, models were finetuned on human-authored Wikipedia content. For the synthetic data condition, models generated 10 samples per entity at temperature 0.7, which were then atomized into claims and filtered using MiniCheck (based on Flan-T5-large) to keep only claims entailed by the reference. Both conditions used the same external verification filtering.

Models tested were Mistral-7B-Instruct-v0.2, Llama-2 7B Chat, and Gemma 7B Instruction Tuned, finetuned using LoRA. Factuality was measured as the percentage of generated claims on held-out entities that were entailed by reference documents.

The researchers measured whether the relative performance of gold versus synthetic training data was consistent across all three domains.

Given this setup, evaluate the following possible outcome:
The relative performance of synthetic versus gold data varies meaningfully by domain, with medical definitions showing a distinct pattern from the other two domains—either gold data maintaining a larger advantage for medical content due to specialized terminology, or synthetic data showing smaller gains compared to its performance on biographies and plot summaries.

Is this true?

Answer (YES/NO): NO